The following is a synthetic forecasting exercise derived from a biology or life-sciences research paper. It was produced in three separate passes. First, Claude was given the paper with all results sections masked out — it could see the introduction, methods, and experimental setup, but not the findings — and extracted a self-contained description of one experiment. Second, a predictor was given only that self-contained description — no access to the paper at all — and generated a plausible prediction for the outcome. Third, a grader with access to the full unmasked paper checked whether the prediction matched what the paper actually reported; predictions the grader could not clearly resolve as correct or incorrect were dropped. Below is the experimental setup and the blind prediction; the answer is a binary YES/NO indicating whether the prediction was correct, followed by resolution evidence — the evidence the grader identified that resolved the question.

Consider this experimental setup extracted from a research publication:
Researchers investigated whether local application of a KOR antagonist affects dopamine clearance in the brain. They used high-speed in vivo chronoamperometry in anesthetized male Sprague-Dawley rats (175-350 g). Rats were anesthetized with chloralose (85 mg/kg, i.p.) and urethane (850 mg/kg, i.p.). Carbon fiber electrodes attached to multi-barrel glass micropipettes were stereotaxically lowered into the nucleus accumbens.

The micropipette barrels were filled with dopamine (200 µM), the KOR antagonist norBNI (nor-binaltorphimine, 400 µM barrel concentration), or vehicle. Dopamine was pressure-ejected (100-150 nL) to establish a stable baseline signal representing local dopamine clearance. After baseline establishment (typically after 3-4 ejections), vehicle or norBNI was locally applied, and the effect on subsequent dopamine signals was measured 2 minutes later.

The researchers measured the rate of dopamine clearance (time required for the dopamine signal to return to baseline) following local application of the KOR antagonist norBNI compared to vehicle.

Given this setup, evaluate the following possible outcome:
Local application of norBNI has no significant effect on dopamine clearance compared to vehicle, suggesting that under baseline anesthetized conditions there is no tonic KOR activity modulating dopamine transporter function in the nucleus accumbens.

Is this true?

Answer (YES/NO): NO